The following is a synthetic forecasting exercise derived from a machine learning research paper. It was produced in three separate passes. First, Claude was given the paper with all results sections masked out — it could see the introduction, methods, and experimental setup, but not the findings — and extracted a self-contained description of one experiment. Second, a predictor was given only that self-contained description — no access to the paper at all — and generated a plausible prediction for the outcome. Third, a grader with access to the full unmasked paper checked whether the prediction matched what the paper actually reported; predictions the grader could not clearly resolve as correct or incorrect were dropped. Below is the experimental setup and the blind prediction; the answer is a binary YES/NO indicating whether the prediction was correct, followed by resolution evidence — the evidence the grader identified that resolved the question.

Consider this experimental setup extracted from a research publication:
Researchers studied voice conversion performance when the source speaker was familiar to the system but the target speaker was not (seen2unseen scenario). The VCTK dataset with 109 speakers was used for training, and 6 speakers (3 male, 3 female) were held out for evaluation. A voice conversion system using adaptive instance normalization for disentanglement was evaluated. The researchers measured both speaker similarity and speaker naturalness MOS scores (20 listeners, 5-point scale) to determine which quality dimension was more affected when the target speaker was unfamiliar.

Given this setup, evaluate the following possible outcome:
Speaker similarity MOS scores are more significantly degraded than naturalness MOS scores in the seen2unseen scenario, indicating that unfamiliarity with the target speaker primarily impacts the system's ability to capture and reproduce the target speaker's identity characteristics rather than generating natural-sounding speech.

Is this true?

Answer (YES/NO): NO